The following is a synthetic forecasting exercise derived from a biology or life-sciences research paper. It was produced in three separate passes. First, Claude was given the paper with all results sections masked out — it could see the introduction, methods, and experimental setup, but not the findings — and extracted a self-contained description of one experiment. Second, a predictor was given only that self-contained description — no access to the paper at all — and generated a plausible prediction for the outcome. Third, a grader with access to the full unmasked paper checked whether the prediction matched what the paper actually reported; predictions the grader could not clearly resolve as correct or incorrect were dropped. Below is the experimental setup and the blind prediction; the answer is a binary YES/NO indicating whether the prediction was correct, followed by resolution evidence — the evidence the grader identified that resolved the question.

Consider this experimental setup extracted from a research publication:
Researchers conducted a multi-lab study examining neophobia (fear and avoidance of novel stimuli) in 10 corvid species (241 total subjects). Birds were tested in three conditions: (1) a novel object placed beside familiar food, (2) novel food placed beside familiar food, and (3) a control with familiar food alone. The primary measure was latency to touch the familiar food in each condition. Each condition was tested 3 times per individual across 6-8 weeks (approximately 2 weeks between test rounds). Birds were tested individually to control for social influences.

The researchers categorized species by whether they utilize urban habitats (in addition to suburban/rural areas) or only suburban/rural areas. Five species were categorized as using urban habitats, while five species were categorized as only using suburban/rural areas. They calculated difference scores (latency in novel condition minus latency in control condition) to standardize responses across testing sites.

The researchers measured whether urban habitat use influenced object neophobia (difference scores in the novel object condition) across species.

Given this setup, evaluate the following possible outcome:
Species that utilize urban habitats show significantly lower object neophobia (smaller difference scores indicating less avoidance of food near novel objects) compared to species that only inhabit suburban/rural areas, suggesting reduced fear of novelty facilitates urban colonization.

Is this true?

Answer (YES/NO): YES